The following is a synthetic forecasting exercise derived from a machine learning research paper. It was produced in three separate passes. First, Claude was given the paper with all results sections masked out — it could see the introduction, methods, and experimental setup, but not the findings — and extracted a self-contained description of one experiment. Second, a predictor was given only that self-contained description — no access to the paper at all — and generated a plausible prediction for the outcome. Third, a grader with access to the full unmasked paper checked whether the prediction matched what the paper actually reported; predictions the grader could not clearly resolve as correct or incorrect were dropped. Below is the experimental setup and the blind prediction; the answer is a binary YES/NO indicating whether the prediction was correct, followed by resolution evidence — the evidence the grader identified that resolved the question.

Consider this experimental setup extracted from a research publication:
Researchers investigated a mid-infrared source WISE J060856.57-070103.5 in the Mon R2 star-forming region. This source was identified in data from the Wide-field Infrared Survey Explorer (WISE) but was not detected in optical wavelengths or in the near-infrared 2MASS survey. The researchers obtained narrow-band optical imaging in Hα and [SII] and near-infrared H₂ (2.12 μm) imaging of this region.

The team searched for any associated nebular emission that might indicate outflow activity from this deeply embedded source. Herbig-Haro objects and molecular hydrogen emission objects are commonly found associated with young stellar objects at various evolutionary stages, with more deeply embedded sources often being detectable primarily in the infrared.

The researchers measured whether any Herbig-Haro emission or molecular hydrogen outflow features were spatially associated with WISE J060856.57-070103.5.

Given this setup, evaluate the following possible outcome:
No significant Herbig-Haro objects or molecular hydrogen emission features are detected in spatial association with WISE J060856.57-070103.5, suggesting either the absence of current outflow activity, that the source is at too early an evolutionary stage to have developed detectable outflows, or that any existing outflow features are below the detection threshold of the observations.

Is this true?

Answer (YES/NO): NO